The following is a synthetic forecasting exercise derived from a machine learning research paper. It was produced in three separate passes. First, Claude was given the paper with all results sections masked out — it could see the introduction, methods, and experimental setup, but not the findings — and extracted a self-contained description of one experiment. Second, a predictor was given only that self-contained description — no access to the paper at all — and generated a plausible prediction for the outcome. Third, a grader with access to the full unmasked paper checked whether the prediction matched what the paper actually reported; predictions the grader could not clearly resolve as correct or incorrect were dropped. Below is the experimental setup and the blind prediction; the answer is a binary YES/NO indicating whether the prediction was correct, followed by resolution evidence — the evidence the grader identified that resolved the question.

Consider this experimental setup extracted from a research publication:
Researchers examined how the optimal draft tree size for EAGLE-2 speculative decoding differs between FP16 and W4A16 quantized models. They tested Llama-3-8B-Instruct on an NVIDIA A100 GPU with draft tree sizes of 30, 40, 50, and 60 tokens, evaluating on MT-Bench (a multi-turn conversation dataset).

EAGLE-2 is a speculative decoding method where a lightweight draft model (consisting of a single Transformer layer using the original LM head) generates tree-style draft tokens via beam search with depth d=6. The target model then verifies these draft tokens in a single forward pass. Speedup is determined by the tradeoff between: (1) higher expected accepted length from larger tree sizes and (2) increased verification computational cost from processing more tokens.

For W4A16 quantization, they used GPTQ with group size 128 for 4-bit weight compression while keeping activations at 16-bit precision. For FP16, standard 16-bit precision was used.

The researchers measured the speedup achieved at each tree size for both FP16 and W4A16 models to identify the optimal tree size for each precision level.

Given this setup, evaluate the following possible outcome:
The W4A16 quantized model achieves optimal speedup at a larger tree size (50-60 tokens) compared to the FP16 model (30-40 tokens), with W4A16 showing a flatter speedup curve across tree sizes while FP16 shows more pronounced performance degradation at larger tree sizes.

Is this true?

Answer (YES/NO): NO